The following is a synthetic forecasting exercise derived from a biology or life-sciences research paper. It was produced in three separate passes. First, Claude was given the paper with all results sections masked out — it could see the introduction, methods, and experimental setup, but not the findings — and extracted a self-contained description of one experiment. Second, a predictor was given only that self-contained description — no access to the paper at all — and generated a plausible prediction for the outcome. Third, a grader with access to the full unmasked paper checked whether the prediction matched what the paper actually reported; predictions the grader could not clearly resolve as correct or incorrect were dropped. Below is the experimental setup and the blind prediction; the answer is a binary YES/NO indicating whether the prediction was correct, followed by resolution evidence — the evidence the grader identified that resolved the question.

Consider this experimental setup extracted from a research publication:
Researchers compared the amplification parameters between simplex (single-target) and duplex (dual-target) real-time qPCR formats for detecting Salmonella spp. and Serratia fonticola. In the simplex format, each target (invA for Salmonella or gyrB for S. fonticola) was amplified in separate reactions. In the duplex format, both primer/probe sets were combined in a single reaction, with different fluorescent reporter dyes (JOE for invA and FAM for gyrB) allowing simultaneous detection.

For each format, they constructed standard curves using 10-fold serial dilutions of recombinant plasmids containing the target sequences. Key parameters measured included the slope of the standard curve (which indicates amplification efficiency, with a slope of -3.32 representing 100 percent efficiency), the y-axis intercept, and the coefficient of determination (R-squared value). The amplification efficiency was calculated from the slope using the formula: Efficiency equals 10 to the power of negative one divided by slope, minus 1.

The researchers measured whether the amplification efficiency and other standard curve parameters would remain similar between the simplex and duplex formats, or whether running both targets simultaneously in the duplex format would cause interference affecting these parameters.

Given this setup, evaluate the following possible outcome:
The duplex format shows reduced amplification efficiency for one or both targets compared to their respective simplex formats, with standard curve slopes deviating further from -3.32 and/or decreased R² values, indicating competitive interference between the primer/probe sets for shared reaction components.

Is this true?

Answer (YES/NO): NO